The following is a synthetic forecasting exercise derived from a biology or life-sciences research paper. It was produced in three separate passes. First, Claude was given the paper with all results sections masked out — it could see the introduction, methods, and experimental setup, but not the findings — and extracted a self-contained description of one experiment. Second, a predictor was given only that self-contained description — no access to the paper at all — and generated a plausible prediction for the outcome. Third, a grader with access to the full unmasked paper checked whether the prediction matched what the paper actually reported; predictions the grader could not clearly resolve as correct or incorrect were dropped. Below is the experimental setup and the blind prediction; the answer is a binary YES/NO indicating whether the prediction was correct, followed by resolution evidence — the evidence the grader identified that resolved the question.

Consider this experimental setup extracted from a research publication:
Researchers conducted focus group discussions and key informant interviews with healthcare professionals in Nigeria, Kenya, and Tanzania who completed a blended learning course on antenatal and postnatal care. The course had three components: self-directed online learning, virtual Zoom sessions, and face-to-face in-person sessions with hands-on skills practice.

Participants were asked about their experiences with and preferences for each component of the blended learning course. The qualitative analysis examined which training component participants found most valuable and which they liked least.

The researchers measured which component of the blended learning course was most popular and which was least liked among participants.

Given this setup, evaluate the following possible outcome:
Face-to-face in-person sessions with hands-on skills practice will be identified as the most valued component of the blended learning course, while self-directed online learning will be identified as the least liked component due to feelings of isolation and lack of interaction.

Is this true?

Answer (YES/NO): NO